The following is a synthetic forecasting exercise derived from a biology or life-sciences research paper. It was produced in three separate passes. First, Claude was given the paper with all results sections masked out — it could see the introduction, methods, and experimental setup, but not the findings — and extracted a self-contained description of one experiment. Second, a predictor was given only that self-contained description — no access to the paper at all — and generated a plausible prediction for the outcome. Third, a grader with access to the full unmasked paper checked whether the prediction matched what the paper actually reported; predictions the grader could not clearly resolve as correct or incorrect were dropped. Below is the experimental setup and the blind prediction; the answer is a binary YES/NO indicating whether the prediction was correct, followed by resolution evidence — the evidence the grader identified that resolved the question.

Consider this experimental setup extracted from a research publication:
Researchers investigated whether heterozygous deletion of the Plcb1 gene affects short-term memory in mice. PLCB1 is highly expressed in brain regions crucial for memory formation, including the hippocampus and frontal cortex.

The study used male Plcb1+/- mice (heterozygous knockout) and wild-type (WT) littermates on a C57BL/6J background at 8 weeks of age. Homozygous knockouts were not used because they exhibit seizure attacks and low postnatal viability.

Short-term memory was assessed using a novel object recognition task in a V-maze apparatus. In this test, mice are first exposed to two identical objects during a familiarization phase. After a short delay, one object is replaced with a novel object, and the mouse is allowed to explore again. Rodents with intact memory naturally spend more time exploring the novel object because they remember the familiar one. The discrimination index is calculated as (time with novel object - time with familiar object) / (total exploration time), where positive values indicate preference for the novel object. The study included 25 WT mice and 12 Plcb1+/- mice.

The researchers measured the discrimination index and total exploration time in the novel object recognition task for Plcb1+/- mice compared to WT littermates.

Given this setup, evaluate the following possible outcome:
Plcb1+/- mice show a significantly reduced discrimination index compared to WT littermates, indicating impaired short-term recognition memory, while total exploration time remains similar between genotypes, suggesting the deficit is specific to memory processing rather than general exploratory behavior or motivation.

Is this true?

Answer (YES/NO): YES